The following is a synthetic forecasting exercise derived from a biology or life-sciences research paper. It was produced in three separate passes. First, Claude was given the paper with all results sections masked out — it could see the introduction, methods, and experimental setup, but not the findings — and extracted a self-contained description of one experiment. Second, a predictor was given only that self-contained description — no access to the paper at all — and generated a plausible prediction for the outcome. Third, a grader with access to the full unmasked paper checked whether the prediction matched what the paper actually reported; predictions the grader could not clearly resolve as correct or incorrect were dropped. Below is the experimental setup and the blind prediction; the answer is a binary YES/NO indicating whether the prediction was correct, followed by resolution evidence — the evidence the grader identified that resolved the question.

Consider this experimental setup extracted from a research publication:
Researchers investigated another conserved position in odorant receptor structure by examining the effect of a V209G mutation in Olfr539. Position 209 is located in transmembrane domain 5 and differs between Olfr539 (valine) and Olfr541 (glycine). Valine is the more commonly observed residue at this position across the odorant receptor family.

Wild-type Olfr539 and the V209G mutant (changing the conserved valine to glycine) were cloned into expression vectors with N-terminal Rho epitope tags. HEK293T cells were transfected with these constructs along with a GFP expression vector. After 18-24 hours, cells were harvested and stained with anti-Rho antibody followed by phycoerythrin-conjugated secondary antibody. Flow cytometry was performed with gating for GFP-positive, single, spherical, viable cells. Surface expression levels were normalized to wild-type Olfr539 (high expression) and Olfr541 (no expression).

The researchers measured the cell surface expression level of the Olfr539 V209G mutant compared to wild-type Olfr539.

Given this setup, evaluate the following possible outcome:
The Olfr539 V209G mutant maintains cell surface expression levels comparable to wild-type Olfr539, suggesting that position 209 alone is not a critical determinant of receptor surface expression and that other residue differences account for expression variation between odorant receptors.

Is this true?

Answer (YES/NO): NO